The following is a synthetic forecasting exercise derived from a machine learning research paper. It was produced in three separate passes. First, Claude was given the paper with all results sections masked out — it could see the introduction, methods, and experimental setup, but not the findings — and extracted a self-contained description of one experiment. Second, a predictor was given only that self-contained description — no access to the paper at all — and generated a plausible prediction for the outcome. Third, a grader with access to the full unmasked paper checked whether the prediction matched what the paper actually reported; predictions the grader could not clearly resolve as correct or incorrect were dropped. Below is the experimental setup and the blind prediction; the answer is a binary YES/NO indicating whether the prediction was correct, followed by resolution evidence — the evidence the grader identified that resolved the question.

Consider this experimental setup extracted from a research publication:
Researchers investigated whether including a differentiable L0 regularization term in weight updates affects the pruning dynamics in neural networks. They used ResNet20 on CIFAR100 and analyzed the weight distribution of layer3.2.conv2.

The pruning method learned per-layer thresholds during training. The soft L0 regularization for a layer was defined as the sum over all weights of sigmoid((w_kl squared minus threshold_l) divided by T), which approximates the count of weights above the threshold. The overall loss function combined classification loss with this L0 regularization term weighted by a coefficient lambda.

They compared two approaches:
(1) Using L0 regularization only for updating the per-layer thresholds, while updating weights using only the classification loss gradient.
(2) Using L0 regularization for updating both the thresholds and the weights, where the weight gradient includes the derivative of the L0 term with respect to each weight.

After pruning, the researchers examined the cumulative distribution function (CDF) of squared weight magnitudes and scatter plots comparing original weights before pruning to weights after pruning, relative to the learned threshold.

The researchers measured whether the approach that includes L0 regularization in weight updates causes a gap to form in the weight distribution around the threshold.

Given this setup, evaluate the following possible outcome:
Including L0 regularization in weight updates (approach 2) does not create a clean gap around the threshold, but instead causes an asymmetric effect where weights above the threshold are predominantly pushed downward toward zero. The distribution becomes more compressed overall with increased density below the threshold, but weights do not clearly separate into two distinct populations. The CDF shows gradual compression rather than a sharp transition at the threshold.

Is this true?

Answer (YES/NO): NO